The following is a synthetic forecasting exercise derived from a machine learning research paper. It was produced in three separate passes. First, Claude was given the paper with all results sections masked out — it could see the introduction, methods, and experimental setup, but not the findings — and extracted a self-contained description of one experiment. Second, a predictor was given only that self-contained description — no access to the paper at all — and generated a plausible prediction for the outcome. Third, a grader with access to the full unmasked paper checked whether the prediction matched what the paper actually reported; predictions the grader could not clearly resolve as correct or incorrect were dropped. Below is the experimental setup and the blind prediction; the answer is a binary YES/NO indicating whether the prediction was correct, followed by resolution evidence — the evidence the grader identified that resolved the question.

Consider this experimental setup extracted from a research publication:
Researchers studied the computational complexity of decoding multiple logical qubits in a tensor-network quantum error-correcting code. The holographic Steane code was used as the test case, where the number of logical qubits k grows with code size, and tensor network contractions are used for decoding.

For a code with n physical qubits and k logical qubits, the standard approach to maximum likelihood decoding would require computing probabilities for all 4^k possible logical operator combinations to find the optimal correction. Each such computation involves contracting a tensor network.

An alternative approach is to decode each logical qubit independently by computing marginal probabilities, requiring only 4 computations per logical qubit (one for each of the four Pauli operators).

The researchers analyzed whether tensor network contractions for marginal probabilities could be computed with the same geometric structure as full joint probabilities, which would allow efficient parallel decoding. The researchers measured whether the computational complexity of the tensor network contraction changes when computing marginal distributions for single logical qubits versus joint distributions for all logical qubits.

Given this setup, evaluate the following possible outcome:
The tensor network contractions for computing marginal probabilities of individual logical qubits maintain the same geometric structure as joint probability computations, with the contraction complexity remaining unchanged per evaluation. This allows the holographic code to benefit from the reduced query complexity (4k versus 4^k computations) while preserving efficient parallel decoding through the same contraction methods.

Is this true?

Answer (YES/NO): YES